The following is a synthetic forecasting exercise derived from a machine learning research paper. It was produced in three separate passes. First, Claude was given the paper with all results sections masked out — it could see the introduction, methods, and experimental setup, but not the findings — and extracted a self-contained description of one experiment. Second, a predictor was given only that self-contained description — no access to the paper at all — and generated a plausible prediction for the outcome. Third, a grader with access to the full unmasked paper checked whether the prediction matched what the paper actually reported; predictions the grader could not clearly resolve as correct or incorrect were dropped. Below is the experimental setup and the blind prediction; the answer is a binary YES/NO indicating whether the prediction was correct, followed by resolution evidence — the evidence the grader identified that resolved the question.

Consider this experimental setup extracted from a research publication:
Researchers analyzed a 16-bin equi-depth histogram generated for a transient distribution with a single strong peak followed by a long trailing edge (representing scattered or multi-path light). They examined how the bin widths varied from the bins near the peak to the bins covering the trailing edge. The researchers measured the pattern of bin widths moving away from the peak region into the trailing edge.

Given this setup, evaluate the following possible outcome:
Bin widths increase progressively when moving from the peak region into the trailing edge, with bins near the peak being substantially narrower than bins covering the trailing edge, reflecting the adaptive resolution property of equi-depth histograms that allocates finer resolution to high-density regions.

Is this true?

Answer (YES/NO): YES